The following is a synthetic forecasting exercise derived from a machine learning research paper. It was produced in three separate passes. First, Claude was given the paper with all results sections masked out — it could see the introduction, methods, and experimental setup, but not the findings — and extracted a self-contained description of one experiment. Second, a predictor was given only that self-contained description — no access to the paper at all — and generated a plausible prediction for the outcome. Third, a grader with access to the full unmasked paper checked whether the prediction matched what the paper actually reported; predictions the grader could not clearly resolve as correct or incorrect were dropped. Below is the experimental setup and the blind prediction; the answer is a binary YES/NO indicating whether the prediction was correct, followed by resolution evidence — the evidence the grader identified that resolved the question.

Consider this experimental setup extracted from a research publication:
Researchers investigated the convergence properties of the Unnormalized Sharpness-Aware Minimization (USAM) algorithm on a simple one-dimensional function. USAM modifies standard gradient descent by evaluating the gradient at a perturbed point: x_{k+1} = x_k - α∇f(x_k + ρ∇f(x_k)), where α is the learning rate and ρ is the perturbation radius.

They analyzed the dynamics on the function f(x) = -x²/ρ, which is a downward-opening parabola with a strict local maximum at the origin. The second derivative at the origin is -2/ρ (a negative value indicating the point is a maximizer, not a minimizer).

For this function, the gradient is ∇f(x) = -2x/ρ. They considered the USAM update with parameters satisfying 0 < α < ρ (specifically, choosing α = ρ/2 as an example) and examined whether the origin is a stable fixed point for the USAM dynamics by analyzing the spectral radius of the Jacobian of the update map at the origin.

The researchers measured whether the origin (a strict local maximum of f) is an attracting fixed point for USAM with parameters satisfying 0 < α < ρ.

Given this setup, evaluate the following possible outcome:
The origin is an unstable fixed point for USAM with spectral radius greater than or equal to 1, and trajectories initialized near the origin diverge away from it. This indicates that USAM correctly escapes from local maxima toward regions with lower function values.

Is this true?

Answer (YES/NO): NO